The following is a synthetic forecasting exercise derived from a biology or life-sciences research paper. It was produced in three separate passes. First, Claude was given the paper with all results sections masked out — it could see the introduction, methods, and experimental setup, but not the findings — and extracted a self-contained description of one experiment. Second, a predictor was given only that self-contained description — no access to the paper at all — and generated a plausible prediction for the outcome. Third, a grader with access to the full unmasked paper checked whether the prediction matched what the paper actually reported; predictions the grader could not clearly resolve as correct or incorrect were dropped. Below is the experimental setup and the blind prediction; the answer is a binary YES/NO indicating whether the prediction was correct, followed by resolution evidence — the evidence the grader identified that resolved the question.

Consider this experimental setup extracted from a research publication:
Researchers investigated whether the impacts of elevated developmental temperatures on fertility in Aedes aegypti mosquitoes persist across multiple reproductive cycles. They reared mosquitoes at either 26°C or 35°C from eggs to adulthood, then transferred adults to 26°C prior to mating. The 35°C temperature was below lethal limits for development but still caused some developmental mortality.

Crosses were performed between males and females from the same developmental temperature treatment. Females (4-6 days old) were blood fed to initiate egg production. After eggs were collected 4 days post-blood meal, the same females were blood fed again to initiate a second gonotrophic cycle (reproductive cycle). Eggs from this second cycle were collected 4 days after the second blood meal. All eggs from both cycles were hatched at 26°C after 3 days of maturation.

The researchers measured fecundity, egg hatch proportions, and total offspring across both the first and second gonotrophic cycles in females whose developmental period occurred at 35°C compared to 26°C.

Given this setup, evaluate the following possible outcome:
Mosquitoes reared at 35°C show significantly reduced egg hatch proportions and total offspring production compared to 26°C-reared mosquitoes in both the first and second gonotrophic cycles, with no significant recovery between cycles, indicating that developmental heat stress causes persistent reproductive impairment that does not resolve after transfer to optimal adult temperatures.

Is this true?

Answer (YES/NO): YES